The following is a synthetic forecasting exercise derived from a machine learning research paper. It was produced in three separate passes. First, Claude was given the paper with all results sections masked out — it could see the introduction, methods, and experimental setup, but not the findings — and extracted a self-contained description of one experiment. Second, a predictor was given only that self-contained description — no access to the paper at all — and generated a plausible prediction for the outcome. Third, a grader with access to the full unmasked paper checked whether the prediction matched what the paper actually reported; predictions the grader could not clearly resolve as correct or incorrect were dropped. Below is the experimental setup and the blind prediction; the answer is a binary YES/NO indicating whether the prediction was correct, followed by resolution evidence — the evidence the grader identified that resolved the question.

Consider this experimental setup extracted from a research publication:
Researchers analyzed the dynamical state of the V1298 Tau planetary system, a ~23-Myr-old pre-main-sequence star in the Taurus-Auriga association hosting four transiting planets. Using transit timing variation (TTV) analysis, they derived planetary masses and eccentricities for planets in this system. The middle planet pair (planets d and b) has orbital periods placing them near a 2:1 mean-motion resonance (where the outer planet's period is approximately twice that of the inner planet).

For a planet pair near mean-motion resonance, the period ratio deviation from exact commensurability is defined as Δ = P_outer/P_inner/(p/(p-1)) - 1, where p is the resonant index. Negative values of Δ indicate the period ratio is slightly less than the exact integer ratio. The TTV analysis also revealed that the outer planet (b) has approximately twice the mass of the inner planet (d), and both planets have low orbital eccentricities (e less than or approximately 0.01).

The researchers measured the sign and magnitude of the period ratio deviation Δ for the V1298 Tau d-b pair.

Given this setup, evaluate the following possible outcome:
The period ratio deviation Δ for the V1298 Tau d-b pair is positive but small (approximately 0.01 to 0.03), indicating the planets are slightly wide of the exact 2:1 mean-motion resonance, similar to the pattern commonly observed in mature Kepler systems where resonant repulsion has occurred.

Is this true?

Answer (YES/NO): NO